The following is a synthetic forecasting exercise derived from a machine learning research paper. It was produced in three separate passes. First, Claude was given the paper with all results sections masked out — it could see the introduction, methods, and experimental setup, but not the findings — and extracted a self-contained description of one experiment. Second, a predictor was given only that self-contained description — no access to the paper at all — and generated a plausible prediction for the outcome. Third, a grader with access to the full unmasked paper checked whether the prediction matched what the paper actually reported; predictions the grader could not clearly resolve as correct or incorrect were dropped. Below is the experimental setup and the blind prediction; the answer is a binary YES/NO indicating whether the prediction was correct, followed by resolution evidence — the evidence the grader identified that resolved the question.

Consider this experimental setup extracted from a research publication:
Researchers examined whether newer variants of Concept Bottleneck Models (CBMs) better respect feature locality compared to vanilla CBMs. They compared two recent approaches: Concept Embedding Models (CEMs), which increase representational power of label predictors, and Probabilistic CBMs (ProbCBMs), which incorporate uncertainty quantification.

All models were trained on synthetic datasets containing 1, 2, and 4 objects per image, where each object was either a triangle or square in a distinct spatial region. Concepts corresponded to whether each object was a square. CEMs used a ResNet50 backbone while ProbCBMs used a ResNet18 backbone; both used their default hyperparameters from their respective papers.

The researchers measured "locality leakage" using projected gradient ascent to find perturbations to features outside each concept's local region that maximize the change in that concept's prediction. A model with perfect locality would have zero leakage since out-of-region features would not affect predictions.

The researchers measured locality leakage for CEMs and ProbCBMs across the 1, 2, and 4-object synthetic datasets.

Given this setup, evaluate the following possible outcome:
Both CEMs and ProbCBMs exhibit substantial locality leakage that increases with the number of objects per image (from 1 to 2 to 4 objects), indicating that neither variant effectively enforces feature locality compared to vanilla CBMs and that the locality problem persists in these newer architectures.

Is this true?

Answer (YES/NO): NO